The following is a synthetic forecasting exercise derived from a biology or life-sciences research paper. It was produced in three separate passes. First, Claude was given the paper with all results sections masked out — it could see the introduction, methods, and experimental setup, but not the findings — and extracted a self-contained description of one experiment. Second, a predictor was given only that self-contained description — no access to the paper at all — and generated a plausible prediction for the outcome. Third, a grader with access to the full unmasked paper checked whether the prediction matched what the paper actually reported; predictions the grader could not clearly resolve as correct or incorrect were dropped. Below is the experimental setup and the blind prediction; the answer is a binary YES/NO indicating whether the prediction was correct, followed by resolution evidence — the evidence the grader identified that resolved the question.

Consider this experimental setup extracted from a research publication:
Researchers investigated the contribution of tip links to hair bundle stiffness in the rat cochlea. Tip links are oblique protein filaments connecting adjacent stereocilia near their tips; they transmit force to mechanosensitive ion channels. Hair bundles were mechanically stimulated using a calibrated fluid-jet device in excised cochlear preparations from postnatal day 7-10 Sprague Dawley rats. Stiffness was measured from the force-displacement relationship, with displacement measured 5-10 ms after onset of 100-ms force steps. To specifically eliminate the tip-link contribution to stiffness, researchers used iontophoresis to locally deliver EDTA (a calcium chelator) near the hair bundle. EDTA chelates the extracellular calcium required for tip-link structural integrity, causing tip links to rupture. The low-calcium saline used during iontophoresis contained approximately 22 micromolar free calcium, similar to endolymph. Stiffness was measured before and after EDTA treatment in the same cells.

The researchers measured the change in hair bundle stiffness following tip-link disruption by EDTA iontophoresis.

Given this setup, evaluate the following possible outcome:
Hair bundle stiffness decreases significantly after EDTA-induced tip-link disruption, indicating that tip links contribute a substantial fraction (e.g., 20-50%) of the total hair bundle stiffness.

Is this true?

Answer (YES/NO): YES